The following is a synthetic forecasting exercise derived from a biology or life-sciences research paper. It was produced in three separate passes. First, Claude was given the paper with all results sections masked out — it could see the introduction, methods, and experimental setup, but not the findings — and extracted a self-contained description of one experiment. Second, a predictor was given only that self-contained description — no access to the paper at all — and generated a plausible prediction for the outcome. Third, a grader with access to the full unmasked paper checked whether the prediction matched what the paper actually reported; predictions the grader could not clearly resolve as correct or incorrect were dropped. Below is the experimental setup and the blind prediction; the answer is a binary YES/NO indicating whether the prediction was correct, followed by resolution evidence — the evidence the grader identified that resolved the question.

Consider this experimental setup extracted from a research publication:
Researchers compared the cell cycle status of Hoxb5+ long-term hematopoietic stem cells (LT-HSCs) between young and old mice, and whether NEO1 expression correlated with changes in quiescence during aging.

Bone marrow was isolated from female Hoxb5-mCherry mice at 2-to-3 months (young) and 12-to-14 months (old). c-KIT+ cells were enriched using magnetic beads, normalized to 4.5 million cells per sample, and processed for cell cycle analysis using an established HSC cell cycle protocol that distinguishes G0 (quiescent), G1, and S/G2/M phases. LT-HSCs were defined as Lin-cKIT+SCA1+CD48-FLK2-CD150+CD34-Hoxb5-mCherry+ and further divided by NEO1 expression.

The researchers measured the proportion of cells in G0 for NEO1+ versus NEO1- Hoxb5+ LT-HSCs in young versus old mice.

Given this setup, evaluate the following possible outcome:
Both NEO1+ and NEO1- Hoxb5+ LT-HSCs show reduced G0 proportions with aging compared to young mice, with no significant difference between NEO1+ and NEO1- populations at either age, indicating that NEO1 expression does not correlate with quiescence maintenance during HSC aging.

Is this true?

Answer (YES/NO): NO